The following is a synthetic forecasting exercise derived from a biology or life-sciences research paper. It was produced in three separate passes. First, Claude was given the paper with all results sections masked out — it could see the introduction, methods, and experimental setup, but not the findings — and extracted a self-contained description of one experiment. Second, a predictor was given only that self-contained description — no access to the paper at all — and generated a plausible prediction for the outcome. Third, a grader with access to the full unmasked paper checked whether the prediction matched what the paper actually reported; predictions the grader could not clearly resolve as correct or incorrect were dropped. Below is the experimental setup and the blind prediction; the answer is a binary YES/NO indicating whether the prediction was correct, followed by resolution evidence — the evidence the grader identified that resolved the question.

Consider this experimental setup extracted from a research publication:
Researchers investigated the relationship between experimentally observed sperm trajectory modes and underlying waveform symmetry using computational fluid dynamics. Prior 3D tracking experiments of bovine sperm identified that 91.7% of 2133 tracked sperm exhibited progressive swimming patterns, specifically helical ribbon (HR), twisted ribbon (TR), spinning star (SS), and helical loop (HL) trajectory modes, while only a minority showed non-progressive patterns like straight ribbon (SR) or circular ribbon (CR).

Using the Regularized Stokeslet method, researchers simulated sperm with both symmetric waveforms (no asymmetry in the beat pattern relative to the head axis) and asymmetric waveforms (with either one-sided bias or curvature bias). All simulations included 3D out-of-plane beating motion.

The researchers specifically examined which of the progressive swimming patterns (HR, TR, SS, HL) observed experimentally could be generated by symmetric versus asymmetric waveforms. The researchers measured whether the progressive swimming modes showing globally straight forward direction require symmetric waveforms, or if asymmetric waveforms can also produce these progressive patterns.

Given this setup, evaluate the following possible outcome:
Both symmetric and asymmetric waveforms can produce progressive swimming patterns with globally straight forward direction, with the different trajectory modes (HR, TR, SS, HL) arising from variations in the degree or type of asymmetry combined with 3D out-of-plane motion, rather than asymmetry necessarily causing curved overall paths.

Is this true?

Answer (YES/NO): YES